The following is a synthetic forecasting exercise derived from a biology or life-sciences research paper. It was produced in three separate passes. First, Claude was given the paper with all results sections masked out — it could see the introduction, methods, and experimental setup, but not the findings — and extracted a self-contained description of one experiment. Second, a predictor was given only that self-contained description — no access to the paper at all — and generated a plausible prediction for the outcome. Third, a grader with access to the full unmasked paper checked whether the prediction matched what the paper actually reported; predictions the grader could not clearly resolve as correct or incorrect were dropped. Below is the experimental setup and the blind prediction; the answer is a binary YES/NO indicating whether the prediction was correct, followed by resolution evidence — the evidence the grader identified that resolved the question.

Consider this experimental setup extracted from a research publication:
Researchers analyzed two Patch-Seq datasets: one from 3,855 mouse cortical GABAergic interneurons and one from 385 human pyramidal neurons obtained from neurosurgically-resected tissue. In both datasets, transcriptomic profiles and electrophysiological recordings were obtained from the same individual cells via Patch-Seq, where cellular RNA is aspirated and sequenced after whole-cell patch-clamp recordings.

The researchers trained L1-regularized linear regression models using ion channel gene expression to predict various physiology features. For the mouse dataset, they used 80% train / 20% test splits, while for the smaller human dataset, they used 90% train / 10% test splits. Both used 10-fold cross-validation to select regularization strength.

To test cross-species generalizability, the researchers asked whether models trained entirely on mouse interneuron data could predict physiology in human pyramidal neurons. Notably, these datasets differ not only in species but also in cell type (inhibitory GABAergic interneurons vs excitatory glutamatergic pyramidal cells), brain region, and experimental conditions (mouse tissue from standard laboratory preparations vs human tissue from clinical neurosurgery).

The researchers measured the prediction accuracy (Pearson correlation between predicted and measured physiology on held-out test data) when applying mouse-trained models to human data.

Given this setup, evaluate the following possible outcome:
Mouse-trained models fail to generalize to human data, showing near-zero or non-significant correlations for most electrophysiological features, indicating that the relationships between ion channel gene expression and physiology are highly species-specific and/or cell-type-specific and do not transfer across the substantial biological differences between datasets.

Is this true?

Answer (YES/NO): YES